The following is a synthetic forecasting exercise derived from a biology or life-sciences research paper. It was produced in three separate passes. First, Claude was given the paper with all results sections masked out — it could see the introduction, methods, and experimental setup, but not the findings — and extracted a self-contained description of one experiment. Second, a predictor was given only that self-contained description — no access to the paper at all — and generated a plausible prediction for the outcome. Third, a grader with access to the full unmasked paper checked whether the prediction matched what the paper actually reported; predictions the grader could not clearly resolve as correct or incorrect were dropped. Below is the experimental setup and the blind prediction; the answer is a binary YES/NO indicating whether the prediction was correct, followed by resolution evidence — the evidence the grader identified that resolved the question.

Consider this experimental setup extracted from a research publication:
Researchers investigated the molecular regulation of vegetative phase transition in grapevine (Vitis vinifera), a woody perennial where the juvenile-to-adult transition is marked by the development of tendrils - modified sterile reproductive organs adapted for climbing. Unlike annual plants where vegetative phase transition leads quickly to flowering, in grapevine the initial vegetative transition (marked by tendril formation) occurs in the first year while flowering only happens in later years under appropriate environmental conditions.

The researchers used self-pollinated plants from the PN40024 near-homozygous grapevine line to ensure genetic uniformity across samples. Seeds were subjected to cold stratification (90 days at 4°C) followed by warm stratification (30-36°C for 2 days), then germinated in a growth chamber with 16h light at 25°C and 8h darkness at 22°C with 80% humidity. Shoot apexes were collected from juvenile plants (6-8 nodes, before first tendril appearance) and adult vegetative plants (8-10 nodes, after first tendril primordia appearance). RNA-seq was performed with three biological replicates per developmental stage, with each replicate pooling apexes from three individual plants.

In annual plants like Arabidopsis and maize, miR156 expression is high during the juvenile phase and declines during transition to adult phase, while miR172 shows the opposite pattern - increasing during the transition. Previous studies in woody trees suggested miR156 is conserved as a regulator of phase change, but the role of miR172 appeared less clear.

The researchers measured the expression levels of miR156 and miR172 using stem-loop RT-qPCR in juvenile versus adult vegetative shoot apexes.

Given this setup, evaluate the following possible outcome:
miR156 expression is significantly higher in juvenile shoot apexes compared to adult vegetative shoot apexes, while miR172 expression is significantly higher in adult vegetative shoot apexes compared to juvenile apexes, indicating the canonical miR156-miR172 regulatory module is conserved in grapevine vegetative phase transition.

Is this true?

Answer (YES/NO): NO